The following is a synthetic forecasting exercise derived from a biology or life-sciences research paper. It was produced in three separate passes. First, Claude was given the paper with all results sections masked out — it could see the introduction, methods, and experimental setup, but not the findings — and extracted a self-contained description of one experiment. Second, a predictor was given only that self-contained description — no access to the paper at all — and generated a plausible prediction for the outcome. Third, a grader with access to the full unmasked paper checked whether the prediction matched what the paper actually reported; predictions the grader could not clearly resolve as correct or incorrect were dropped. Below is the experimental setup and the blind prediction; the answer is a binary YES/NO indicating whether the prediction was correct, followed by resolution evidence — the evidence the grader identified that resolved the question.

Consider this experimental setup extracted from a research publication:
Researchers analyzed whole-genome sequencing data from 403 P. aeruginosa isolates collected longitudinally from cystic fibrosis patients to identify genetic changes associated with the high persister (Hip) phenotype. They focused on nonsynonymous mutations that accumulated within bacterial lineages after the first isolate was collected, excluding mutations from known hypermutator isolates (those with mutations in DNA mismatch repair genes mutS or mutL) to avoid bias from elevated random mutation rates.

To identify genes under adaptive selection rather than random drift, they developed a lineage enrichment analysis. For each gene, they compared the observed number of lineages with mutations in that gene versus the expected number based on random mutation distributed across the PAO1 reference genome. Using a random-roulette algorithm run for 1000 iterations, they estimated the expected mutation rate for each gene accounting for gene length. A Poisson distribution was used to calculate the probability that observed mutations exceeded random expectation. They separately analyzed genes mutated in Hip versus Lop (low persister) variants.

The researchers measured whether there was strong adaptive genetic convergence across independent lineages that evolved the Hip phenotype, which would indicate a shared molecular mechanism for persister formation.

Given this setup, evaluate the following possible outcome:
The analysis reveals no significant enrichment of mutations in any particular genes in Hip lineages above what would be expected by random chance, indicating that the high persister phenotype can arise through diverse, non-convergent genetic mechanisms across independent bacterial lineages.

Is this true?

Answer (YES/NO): YES